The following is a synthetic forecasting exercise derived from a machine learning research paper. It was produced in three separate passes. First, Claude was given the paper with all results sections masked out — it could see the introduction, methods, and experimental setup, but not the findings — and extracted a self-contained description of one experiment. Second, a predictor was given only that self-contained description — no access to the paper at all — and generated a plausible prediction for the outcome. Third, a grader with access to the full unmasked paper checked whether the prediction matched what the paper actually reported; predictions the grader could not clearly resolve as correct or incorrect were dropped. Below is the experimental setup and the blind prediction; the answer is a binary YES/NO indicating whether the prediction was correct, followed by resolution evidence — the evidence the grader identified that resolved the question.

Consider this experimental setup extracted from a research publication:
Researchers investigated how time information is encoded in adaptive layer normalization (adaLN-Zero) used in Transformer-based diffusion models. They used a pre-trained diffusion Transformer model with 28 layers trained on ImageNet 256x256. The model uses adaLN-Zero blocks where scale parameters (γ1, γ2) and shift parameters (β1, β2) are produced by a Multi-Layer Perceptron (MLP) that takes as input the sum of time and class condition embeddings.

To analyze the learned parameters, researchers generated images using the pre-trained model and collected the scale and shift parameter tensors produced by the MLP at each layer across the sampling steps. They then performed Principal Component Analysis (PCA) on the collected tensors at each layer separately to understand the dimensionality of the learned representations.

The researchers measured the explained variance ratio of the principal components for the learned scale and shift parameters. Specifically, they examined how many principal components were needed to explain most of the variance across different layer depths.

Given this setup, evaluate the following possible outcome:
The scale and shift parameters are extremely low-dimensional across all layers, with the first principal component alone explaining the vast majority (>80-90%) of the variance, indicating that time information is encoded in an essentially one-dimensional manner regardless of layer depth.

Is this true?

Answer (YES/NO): NO